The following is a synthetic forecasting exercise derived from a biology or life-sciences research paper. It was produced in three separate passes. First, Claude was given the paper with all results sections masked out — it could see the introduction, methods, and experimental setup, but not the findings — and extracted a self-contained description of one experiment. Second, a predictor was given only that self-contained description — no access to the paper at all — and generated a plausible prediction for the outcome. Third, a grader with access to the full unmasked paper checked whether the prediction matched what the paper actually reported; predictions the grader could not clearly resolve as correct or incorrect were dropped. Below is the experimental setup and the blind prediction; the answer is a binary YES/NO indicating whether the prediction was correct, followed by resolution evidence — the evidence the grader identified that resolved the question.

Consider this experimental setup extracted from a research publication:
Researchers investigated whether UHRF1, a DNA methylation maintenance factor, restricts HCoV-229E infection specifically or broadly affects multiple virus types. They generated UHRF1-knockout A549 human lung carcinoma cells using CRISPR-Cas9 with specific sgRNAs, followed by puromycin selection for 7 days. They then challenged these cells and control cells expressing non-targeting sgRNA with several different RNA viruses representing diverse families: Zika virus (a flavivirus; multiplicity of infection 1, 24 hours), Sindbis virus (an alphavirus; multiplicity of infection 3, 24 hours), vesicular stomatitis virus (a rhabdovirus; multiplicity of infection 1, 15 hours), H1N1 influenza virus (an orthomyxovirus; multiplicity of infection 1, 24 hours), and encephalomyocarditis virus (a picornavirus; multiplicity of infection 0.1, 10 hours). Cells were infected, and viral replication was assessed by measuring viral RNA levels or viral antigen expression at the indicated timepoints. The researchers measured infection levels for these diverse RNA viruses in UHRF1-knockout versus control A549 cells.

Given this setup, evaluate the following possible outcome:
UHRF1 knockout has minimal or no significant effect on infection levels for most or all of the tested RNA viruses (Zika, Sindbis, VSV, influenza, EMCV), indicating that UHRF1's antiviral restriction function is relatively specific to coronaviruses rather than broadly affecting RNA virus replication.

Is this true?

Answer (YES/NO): NO